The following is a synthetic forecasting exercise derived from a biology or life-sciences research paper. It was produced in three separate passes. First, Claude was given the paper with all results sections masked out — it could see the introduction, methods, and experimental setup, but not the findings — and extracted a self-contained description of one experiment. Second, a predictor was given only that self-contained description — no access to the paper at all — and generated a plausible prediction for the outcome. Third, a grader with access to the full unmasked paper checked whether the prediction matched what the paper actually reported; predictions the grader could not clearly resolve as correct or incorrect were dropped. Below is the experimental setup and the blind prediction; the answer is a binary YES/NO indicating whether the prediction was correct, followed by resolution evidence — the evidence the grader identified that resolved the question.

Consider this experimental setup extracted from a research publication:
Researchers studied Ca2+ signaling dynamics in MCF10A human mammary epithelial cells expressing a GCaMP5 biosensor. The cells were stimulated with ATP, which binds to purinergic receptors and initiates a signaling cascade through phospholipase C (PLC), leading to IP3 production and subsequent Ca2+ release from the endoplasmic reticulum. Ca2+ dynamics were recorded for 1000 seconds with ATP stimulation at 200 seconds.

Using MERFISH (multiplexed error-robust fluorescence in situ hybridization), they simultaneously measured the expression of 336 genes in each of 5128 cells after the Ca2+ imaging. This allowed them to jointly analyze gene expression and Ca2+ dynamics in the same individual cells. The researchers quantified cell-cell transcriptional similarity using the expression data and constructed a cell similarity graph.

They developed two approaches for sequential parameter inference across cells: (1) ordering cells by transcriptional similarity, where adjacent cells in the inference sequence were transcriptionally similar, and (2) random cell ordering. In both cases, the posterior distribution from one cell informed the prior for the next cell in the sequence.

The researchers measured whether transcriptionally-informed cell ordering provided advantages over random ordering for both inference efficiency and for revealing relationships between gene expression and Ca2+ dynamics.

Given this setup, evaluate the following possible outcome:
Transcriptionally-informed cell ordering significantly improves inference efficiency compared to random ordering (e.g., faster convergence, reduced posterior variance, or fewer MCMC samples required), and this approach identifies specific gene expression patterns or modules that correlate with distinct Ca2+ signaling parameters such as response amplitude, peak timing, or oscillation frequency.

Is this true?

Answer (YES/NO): NO